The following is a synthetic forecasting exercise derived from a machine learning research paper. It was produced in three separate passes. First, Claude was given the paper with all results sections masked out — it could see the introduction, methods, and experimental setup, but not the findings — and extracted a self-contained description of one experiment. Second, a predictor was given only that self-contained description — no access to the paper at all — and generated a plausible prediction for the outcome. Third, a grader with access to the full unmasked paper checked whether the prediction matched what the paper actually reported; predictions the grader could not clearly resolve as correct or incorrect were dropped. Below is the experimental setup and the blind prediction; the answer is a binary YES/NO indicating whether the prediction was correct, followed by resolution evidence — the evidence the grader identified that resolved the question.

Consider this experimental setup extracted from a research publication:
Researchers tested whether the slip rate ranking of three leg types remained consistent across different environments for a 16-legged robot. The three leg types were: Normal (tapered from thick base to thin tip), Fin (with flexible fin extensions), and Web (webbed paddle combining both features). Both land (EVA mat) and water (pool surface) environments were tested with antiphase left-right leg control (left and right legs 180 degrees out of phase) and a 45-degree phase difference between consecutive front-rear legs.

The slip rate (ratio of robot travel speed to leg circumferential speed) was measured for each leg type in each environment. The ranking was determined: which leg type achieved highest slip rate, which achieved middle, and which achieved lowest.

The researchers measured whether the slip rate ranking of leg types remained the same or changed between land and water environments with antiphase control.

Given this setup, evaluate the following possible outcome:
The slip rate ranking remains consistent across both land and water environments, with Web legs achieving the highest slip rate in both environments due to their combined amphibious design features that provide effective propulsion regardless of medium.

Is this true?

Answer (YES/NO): NO